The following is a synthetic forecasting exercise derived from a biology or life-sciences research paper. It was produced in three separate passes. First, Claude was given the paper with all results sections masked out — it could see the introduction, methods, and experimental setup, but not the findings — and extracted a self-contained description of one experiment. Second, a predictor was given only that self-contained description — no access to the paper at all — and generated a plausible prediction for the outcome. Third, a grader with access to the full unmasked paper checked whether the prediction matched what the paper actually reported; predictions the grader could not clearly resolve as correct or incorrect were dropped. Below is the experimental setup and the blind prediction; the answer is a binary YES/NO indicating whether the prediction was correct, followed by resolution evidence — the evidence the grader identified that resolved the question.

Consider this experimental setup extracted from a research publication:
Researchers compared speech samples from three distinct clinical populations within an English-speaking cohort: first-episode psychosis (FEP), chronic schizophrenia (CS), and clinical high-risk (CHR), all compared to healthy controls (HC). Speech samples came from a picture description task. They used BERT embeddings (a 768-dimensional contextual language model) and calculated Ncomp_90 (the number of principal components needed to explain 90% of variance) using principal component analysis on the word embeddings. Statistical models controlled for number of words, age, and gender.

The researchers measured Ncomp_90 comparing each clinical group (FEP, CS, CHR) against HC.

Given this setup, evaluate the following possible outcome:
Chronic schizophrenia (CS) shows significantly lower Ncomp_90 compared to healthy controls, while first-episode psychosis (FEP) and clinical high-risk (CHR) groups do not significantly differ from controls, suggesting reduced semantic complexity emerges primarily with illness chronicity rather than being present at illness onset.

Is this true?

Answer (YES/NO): NO